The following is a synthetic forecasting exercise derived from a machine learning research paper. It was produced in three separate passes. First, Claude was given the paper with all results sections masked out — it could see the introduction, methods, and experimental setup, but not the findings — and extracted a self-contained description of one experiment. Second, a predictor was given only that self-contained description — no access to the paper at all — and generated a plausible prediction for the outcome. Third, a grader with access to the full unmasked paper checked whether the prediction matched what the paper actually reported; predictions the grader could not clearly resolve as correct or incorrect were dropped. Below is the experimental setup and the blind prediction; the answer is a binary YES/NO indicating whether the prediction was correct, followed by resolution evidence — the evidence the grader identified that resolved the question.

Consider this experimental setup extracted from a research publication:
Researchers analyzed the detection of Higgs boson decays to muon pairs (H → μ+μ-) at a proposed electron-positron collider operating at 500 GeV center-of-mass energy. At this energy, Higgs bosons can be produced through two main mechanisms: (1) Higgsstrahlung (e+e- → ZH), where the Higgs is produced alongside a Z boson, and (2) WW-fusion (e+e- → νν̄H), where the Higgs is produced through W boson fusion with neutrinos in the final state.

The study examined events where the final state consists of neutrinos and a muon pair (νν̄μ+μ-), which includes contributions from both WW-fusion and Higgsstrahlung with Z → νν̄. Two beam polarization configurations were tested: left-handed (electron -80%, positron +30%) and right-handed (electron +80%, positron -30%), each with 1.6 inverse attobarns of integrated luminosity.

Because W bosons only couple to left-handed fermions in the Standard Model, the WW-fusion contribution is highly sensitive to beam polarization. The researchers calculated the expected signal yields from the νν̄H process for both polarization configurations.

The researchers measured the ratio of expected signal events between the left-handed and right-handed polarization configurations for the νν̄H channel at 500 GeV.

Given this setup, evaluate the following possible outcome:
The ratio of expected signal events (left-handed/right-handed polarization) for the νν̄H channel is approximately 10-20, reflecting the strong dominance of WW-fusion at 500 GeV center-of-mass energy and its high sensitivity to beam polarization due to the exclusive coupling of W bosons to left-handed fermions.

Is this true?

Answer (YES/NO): NO